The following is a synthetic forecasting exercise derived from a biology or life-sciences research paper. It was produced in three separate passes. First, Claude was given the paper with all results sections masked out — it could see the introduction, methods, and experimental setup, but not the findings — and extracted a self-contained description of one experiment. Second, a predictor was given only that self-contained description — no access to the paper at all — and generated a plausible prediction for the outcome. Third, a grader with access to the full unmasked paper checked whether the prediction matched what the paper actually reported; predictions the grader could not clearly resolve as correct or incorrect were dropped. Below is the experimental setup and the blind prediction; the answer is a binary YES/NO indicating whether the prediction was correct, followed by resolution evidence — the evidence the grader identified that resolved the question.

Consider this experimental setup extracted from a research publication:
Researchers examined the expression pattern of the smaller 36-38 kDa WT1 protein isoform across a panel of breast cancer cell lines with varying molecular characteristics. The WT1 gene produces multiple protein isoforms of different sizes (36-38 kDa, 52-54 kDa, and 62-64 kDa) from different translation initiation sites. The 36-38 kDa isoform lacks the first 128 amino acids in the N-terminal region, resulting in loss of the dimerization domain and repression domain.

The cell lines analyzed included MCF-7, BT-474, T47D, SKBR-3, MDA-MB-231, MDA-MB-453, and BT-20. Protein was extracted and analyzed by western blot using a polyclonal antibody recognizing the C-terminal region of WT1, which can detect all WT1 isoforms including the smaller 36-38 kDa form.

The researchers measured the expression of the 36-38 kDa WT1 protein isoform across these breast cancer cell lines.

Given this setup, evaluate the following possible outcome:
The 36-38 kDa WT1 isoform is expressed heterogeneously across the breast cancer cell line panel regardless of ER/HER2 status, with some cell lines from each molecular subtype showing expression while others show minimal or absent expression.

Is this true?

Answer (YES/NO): NO